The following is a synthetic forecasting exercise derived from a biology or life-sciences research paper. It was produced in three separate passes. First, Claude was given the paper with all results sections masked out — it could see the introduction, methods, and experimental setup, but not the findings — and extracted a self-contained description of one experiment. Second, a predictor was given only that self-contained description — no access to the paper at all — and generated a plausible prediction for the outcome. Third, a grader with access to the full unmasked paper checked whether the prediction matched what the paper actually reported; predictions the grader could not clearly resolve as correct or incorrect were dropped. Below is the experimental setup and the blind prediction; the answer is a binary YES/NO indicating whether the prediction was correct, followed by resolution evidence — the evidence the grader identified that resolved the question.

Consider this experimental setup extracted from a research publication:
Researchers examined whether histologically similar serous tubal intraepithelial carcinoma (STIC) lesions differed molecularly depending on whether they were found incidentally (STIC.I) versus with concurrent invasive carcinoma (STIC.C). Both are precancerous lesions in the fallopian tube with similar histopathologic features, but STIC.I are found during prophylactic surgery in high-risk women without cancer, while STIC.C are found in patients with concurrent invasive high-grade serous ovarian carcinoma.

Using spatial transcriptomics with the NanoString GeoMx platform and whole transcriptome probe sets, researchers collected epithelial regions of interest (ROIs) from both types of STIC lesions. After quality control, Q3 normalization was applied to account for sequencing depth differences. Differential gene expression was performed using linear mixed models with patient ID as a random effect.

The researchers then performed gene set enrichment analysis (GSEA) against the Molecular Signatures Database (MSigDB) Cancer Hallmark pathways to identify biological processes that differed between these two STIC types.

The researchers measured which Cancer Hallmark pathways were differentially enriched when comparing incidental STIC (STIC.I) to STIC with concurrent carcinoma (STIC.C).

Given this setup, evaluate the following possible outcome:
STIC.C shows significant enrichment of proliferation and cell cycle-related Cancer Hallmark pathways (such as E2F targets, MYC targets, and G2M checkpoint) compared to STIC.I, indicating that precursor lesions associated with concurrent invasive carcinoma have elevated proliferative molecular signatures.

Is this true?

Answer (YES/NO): NO